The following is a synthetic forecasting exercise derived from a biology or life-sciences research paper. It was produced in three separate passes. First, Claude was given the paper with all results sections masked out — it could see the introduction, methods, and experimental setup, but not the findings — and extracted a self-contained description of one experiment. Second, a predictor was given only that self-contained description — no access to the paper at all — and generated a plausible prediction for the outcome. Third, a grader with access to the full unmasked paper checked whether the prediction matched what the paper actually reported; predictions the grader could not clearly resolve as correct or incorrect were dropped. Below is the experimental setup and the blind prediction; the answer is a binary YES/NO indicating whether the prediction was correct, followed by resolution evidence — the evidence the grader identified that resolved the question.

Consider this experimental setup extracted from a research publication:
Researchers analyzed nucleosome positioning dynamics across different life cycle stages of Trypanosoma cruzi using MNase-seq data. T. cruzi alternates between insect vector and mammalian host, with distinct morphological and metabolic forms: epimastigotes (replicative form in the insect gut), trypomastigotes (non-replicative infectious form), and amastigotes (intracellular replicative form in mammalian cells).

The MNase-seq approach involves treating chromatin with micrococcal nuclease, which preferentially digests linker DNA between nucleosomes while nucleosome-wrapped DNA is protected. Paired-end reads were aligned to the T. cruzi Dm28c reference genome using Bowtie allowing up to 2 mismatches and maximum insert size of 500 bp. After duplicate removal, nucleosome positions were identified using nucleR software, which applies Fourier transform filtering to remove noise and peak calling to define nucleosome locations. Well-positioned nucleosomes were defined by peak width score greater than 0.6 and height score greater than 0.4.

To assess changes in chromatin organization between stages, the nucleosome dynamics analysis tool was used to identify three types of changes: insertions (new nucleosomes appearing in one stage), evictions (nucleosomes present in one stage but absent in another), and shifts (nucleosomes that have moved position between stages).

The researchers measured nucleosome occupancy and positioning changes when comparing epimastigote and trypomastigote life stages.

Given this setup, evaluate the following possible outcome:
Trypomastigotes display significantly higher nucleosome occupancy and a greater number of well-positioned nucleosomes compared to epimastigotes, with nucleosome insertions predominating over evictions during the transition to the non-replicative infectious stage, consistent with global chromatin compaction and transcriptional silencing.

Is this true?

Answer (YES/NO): NO